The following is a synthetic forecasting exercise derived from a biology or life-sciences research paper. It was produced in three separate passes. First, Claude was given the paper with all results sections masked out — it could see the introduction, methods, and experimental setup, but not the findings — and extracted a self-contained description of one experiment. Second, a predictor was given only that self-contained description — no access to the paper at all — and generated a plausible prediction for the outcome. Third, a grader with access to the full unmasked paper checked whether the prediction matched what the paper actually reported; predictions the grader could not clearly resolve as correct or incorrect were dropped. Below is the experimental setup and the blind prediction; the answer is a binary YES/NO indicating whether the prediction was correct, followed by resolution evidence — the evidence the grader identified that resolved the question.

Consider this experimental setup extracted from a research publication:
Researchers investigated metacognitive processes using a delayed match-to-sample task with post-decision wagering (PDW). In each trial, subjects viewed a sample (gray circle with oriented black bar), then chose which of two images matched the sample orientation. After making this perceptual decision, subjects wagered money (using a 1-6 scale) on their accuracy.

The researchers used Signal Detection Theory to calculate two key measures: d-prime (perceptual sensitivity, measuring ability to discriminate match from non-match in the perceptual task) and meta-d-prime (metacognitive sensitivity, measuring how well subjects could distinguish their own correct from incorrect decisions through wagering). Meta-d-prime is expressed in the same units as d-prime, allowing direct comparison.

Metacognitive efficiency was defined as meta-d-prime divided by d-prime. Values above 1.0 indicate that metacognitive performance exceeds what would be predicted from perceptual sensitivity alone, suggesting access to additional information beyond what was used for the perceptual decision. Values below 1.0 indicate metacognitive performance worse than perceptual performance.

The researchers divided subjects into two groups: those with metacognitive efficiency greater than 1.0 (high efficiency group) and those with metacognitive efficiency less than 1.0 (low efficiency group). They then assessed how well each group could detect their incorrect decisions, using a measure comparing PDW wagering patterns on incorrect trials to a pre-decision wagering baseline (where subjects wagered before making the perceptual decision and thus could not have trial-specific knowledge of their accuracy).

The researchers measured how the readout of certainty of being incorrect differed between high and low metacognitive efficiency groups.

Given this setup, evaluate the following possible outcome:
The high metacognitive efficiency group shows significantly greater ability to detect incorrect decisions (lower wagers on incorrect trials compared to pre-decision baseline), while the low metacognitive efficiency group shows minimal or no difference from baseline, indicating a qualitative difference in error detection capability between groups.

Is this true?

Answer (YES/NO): YES